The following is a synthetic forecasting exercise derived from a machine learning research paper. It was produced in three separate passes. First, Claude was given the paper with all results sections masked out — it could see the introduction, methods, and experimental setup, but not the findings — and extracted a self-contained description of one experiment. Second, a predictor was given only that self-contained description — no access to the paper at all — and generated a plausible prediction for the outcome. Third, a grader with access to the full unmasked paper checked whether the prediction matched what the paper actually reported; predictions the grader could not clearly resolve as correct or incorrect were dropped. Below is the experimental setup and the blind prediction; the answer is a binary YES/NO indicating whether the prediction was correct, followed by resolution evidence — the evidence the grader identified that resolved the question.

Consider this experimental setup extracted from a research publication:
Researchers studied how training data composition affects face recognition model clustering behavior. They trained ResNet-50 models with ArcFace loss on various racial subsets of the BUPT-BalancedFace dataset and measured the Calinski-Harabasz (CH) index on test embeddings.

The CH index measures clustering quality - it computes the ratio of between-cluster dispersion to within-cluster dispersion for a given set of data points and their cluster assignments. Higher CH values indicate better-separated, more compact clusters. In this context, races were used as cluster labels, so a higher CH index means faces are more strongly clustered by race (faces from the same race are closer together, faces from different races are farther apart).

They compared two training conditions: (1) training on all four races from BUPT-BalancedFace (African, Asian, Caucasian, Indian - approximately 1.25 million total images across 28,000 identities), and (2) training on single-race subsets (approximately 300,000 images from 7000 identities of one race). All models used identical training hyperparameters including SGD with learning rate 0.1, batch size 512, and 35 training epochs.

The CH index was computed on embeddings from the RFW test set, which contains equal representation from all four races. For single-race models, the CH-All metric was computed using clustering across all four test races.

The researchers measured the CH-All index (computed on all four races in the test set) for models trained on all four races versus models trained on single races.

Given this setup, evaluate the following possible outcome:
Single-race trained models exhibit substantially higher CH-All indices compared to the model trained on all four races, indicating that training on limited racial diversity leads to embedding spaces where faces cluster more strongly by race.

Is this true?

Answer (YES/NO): YES